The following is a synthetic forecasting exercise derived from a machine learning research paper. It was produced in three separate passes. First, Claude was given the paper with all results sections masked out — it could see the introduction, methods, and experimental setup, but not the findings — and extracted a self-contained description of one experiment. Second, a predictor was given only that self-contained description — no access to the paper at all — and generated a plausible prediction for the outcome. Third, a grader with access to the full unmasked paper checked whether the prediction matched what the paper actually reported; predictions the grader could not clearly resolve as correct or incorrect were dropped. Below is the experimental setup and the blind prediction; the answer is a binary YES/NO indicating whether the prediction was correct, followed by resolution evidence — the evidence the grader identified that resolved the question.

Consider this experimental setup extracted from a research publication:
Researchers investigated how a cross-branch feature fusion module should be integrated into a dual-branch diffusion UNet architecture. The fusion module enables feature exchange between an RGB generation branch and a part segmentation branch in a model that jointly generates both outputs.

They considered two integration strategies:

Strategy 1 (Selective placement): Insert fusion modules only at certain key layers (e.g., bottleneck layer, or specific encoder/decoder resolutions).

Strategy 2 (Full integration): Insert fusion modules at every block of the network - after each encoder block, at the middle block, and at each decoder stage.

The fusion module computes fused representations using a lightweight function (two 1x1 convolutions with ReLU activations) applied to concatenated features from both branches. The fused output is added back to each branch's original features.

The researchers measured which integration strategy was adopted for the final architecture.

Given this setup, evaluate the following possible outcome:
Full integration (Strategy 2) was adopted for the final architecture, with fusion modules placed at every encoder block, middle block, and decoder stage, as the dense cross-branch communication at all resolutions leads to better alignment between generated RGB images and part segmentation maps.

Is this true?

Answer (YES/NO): YES